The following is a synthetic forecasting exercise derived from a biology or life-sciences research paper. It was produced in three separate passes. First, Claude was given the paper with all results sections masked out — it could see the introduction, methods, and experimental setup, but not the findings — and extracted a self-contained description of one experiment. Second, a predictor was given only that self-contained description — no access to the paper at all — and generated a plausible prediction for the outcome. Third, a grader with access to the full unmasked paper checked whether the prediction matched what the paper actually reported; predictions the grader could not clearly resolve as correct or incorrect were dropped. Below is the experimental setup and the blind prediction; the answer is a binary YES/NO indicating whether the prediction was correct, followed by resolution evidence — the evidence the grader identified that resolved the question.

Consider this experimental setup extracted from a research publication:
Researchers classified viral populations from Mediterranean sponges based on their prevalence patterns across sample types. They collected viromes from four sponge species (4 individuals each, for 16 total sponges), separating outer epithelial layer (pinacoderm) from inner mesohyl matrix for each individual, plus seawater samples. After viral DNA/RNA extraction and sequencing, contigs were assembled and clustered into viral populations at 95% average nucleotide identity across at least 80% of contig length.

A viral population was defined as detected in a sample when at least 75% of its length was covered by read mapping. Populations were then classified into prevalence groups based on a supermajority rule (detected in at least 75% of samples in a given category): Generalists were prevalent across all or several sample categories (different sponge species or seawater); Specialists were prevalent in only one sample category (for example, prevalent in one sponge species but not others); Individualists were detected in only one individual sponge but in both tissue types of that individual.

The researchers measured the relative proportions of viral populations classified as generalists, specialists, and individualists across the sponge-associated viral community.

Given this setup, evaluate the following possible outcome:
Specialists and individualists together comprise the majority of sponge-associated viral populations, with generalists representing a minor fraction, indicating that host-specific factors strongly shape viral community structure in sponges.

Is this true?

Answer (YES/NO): YES